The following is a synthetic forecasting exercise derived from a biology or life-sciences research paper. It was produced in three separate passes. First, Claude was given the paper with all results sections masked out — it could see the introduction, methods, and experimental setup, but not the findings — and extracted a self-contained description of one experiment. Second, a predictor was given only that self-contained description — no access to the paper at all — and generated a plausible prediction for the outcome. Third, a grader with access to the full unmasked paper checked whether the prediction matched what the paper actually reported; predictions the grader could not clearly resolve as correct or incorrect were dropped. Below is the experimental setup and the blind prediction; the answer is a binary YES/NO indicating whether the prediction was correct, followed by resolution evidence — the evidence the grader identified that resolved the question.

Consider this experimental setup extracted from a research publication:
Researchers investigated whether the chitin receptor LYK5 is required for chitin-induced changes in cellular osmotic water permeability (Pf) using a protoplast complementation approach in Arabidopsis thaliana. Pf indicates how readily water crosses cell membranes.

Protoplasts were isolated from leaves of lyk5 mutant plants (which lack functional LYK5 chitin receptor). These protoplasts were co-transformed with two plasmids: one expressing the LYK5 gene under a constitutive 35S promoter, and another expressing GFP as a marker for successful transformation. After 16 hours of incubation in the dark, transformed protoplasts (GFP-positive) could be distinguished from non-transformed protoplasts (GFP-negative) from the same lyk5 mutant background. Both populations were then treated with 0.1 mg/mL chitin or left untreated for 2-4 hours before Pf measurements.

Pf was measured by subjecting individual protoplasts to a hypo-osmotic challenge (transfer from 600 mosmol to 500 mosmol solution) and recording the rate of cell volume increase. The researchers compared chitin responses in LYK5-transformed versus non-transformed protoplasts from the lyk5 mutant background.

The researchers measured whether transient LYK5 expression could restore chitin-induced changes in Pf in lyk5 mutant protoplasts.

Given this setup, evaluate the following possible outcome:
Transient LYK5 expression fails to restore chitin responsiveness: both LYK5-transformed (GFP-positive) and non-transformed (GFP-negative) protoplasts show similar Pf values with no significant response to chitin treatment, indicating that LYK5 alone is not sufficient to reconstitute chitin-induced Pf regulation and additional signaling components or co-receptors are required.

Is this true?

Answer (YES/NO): NO